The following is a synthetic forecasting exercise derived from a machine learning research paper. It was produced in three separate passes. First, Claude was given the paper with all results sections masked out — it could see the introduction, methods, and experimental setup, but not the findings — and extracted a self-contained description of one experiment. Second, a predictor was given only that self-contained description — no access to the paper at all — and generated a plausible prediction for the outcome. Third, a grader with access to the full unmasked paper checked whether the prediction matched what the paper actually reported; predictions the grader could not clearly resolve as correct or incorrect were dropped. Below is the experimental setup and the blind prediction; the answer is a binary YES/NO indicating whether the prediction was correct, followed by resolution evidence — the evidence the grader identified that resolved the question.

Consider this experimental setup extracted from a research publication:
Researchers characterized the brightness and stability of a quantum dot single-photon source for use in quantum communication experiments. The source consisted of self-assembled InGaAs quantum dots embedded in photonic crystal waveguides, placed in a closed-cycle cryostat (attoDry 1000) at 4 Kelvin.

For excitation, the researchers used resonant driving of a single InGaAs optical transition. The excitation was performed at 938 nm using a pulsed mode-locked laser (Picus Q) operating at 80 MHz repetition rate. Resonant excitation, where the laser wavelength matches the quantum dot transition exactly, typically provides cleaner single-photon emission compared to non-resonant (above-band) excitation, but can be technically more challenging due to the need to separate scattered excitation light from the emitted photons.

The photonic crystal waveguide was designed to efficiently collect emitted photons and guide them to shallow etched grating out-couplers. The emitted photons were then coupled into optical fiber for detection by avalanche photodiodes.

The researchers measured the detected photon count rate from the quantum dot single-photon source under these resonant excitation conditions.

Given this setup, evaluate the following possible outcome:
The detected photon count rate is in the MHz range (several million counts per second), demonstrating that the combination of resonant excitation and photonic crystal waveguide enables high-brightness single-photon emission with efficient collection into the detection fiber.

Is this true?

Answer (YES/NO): YES